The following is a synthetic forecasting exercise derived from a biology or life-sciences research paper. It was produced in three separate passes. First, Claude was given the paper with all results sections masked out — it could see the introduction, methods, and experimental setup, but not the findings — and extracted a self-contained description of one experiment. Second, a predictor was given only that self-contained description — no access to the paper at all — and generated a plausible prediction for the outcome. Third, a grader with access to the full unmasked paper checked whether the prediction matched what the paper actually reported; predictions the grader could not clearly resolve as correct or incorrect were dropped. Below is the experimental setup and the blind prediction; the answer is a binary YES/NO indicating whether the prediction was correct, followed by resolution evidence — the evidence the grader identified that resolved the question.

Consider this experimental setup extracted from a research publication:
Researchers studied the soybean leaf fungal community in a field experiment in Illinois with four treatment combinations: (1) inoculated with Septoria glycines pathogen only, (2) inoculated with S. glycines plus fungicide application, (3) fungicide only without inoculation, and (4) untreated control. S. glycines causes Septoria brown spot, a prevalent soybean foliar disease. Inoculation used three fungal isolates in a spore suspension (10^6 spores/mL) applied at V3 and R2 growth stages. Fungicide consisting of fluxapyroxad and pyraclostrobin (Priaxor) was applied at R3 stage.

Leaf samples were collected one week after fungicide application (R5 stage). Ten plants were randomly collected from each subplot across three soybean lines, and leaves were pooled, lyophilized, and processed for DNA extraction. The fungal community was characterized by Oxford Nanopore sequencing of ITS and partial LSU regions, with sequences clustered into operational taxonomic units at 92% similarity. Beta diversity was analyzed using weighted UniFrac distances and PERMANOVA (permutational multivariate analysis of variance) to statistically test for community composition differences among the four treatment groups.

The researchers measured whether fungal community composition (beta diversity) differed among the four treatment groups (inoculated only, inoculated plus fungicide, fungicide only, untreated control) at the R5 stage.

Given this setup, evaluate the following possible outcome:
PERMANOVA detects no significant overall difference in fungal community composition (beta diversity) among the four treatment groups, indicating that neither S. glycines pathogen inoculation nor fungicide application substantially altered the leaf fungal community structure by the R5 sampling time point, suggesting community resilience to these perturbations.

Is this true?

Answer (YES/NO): NO